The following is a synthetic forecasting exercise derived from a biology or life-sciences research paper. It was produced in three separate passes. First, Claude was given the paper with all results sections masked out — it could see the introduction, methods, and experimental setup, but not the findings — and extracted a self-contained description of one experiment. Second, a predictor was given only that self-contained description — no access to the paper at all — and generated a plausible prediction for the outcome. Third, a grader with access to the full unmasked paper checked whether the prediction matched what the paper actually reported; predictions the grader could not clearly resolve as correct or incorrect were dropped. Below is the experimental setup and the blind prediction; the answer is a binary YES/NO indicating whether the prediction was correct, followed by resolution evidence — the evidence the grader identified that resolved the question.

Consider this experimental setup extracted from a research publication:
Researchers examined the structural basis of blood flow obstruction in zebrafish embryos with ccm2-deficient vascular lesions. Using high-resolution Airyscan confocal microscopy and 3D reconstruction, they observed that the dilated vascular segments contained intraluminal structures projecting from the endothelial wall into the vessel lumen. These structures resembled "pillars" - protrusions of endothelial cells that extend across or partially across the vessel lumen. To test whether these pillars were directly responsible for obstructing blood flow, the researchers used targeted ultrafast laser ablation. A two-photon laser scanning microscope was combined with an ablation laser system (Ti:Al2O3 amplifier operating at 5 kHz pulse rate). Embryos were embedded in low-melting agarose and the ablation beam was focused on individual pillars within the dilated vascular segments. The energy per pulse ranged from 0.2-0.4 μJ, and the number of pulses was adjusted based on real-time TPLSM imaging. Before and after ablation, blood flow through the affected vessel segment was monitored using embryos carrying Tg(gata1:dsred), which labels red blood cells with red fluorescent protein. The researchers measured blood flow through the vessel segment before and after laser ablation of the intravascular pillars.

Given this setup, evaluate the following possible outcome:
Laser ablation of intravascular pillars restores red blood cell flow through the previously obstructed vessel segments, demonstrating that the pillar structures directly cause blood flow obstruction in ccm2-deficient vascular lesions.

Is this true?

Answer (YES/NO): YES